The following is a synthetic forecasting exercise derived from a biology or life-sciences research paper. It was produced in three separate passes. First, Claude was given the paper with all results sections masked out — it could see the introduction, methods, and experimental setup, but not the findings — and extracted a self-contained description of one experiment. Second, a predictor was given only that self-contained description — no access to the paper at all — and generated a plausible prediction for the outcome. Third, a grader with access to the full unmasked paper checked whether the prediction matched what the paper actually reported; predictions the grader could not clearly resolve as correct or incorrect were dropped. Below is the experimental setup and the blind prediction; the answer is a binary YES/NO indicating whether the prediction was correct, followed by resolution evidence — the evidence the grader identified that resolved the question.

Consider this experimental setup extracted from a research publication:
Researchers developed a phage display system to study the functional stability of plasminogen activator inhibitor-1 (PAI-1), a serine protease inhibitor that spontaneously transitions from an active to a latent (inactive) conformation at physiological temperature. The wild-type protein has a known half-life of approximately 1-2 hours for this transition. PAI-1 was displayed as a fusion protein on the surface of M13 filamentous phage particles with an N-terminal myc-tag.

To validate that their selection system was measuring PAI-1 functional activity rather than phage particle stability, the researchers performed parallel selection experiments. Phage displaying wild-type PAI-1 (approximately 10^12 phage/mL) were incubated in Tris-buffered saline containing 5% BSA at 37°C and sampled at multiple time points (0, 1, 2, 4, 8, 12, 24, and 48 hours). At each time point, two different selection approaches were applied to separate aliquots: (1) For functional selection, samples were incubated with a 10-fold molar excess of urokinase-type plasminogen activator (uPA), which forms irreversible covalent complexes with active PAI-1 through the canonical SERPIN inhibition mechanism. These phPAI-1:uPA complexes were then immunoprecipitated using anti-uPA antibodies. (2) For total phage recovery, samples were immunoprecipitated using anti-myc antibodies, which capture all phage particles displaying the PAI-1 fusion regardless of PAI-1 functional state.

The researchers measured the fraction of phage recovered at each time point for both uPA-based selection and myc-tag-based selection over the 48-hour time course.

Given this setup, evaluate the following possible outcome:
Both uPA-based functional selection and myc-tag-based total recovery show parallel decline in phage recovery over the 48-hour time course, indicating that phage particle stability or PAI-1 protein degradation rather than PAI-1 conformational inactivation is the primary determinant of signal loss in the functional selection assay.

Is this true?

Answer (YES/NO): NO